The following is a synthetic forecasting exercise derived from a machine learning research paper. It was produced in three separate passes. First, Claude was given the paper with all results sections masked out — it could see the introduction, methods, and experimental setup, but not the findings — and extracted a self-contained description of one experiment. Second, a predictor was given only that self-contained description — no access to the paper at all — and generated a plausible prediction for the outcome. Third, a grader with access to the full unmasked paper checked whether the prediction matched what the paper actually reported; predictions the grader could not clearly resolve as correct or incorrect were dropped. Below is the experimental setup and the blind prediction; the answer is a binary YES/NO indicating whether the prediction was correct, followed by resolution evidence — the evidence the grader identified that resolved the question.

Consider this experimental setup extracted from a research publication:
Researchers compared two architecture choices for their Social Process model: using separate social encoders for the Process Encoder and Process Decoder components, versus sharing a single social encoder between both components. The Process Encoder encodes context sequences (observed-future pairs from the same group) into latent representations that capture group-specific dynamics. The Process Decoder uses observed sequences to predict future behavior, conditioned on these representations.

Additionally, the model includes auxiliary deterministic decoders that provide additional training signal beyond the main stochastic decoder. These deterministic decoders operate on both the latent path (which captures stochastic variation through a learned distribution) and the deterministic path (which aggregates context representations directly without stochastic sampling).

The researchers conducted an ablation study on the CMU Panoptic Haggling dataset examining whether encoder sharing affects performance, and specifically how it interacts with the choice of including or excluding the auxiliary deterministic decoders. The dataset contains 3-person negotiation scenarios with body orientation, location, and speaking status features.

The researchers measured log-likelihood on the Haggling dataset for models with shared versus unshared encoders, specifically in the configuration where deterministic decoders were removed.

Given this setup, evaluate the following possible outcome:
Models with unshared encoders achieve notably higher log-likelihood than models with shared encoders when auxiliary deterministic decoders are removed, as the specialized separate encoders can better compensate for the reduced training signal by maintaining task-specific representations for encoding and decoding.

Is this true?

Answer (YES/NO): NO